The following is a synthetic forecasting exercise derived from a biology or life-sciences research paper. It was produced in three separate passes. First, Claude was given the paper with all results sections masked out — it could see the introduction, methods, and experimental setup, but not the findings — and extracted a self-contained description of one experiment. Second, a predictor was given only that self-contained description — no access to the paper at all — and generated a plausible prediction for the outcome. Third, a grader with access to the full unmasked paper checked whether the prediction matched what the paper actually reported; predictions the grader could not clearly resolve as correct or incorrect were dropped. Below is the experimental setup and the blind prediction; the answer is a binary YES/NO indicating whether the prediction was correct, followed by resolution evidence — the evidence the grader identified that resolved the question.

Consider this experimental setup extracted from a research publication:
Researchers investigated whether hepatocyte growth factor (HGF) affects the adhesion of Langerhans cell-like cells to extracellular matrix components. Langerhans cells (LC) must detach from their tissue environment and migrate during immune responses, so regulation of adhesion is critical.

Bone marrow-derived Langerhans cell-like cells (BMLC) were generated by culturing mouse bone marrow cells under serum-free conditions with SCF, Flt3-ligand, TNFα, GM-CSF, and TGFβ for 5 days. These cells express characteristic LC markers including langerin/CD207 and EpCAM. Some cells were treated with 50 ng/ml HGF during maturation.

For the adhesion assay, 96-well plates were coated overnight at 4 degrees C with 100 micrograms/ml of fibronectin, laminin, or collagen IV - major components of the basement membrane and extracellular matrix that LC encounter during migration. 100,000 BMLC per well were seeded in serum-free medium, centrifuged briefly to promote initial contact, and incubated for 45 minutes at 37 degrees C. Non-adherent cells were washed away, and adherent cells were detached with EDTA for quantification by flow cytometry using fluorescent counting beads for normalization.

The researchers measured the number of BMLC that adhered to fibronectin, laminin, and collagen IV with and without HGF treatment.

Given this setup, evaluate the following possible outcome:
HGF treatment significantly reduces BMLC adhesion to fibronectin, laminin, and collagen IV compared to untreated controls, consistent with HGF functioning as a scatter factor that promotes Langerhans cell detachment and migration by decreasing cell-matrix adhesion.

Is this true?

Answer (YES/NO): YES